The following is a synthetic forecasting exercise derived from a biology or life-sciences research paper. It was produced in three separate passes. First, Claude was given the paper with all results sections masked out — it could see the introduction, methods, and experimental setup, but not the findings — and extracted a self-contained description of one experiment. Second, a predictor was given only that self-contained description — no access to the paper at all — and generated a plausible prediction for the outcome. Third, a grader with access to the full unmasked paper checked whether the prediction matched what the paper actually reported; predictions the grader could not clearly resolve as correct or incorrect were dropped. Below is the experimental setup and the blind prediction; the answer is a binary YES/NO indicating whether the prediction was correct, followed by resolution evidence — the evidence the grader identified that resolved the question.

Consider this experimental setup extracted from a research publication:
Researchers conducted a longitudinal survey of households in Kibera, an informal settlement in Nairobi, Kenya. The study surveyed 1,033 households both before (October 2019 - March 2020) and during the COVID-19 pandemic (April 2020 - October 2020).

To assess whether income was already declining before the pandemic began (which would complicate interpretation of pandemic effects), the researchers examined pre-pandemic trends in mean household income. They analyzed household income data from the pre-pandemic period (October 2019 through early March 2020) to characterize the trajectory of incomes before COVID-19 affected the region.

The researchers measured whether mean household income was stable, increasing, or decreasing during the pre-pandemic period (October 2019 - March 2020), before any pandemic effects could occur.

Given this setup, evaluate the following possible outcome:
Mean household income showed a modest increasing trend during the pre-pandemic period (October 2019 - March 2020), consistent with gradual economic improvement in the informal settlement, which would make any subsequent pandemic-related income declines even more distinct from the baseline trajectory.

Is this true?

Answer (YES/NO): NO